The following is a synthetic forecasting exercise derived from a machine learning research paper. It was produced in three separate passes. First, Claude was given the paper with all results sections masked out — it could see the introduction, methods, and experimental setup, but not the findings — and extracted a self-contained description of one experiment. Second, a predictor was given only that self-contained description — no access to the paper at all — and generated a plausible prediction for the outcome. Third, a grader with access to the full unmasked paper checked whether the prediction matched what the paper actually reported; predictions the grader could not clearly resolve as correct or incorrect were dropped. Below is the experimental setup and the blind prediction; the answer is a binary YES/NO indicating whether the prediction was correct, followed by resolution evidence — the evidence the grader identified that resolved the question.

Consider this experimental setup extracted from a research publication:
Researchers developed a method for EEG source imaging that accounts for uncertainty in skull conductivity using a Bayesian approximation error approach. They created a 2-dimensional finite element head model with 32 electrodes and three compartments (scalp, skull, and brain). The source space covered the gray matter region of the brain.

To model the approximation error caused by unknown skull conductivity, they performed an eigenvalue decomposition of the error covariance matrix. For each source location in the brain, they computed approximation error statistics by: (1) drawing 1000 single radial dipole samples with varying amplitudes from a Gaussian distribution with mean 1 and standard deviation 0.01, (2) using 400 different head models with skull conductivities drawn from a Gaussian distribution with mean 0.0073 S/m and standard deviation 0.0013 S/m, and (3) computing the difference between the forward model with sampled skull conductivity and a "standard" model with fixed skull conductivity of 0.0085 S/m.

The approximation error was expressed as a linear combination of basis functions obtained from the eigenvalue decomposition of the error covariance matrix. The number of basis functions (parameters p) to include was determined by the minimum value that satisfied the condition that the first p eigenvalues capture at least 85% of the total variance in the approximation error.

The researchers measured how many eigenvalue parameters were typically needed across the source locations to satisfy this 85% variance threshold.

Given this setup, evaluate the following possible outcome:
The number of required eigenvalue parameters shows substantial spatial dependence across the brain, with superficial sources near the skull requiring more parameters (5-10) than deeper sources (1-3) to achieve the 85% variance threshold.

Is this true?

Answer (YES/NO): NO